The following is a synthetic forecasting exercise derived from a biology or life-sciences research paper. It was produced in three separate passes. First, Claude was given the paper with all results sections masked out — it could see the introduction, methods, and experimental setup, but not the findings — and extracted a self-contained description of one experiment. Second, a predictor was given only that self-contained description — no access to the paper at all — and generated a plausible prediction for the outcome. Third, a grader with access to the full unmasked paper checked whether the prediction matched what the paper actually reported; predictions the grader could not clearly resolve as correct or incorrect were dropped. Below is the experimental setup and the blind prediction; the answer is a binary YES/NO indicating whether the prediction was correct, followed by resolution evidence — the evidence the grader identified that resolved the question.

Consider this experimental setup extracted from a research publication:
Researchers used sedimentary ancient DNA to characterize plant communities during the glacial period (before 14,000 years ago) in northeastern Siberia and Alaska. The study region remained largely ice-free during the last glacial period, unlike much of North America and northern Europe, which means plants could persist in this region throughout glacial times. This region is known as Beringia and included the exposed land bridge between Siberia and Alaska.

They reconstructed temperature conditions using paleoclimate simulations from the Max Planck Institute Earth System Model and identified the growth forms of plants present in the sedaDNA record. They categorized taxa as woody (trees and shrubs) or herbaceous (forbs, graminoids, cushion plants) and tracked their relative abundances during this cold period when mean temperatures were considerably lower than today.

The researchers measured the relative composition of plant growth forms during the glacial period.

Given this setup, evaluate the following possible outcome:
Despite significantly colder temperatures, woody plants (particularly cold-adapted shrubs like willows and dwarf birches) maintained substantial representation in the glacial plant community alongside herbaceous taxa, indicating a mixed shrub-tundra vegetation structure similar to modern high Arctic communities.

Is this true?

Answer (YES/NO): NO